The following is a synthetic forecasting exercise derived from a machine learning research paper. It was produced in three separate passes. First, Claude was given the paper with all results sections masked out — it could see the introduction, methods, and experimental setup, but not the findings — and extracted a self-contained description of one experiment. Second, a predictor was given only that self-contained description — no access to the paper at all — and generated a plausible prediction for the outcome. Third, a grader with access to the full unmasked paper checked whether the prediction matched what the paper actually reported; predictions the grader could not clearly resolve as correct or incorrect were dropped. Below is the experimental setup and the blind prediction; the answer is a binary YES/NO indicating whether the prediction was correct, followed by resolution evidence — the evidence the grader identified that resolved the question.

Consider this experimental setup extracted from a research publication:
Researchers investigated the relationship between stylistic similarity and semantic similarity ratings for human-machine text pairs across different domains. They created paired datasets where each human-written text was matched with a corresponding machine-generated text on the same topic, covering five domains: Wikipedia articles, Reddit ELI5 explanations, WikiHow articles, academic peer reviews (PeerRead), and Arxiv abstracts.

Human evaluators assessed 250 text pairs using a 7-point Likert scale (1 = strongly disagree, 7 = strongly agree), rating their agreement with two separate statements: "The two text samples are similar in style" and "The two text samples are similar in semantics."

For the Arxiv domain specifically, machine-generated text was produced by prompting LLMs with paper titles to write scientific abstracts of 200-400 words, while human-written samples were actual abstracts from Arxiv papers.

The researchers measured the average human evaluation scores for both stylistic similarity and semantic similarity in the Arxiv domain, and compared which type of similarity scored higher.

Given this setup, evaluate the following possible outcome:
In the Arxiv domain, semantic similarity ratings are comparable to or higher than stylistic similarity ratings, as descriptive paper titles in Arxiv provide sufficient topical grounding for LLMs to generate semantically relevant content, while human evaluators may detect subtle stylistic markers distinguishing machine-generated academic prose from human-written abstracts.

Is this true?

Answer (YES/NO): NO